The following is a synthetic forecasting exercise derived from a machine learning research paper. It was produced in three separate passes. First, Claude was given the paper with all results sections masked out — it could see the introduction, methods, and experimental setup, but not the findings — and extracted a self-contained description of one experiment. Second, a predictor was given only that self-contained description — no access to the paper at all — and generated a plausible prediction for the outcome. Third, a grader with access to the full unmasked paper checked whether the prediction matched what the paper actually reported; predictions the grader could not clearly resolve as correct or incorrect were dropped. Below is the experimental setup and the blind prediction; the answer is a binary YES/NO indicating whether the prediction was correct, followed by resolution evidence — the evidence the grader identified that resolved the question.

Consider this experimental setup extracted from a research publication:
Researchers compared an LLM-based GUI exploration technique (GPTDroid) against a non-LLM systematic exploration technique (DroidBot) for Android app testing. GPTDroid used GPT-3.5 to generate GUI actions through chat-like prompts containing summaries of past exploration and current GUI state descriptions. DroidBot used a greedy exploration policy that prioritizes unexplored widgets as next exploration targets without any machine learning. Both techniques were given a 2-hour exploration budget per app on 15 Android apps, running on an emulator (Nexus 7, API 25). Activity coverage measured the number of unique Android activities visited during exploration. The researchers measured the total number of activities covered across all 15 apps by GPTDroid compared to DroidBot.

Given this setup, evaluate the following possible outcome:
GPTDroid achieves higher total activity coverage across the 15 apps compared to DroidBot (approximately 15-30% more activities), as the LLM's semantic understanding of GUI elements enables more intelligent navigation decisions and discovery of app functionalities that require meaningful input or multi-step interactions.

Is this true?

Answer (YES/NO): NO